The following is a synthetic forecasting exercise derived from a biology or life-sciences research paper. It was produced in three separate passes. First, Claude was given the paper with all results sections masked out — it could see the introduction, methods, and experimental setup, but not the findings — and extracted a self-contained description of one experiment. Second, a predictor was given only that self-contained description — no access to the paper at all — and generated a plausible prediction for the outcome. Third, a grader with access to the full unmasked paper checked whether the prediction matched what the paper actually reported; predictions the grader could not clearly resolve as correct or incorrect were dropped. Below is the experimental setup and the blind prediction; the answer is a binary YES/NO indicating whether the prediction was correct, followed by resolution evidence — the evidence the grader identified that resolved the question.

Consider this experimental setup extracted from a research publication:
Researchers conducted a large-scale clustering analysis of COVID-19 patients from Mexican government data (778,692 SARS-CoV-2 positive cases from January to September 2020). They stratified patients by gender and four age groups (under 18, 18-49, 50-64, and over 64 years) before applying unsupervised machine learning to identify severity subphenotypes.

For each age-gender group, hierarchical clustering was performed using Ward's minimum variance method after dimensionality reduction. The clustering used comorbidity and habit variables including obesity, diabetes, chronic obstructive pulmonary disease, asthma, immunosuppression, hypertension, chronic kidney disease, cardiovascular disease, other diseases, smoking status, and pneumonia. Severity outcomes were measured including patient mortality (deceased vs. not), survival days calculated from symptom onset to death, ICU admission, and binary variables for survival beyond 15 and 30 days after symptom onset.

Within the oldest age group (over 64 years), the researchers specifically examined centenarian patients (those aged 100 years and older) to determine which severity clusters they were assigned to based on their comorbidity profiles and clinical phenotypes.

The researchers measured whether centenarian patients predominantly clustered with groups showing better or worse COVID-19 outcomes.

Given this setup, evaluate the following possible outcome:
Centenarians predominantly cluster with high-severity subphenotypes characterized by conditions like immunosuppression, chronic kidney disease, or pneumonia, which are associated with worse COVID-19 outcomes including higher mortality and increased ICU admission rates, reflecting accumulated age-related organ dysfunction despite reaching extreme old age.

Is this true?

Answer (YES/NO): NO